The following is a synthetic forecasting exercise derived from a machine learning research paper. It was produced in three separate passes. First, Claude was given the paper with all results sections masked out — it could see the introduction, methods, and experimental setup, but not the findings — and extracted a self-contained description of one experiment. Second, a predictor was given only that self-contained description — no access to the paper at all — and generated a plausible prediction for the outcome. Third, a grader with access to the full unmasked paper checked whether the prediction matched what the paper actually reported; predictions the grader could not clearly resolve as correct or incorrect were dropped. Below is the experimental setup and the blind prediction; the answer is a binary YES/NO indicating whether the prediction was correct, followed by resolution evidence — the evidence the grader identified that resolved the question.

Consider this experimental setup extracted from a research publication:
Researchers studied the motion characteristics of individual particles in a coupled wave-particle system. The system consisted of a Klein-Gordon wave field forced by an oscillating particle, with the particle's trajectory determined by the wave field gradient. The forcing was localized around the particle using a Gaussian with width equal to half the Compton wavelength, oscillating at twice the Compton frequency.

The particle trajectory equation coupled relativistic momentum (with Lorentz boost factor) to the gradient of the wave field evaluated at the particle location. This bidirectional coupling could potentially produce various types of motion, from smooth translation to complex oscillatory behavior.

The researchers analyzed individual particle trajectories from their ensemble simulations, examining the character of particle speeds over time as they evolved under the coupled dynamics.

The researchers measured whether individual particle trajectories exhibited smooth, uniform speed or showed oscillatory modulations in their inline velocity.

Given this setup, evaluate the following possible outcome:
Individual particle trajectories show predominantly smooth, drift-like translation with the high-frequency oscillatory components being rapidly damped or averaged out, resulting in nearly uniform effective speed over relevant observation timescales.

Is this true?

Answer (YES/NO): NO